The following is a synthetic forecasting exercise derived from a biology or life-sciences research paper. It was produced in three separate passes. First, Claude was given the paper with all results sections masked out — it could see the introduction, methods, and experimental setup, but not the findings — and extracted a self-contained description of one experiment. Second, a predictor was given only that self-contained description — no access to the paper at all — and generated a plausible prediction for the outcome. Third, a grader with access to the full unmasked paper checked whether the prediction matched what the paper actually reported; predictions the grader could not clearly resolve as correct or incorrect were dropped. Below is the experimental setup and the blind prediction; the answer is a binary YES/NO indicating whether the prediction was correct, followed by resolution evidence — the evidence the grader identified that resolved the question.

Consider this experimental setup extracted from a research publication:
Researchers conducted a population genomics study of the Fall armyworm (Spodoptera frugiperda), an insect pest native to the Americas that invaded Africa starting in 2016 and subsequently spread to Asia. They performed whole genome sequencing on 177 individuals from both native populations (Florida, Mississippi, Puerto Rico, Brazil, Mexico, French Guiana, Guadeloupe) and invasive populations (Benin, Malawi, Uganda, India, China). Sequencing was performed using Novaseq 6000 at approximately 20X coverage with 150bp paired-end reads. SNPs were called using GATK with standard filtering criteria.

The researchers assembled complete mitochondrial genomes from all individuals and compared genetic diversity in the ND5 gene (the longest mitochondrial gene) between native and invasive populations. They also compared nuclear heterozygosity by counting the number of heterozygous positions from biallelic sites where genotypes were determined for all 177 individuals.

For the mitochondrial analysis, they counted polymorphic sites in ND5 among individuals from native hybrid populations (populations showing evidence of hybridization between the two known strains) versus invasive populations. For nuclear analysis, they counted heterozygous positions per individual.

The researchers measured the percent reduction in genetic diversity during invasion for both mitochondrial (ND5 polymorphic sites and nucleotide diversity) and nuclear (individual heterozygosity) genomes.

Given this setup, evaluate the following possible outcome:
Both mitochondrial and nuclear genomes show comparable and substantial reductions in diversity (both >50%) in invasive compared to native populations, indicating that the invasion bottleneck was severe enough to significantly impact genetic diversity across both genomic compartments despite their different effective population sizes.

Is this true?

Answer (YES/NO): NO